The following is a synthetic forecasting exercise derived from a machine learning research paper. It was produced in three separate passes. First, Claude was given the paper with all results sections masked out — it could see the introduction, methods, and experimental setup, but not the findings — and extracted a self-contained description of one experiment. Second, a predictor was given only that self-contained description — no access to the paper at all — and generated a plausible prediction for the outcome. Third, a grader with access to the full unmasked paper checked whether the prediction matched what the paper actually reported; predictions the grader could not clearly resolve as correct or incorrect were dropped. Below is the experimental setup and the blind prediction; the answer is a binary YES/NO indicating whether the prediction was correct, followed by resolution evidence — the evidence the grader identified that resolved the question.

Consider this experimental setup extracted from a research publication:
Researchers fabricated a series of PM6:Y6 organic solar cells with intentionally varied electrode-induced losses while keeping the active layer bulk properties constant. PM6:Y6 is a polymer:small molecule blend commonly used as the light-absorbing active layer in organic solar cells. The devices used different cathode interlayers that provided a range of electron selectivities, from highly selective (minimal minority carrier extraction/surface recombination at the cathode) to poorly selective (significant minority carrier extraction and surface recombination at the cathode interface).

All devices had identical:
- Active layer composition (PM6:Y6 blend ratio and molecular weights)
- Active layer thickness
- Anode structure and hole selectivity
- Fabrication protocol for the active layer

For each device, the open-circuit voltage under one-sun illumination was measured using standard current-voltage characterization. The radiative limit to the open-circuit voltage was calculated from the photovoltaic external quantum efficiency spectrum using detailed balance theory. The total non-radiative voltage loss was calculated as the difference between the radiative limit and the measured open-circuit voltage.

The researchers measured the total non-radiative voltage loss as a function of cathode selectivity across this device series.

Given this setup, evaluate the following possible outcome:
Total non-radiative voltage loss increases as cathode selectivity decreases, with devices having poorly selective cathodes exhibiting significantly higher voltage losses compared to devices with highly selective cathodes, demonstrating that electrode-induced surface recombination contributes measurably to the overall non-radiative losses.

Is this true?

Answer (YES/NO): YES